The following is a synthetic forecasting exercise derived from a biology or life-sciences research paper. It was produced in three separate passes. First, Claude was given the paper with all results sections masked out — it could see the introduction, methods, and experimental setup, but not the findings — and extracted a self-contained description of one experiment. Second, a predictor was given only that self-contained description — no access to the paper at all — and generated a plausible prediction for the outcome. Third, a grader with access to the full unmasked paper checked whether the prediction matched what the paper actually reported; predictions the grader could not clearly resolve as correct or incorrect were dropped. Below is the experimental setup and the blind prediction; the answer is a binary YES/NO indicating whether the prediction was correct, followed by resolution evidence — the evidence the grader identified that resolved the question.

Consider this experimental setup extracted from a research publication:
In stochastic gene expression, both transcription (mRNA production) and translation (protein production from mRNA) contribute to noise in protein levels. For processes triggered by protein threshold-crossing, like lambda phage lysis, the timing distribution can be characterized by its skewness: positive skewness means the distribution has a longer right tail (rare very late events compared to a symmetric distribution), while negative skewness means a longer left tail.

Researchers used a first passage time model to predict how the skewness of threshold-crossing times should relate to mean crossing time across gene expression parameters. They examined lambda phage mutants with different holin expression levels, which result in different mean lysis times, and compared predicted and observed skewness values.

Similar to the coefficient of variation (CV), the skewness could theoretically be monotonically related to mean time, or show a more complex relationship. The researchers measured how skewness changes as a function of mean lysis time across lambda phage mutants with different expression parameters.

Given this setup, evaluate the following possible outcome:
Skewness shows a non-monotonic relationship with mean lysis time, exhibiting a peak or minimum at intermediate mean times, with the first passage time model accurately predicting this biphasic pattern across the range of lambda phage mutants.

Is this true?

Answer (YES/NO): YES